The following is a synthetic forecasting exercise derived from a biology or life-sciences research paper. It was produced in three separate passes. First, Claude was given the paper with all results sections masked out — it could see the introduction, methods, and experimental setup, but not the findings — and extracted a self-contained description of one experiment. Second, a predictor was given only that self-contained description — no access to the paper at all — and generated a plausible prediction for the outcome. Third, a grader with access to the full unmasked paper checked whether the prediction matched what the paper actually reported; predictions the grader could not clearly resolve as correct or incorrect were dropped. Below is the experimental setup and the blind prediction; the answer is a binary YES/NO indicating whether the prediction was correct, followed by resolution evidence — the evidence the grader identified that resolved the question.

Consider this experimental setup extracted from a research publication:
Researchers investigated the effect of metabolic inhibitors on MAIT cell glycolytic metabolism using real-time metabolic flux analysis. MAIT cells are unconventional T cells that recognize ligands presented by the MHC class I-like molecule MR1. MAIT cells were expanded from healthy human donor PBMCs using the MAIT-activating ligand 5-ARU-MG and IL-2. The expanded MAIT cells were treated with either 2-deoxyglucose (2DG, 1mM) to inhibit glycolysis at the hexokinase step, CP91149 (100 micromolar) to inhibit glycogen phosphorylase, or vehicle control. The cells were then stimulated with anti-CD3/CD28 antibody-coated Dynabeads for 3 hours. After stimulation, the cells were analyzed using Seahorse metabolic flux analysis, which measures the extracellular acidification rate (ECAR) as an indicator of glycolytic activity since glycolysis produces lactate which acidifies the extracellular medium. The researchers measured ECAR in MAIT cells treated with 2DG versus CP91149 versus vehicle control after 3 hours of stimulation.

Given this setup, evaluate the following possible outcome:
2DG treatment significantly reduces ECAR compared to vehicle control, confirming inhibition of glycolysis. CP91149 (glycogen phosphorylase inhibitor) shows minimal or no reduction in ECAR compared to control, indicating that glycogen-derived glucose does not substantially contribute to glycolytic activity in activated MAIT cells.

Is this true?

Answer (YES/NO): NO